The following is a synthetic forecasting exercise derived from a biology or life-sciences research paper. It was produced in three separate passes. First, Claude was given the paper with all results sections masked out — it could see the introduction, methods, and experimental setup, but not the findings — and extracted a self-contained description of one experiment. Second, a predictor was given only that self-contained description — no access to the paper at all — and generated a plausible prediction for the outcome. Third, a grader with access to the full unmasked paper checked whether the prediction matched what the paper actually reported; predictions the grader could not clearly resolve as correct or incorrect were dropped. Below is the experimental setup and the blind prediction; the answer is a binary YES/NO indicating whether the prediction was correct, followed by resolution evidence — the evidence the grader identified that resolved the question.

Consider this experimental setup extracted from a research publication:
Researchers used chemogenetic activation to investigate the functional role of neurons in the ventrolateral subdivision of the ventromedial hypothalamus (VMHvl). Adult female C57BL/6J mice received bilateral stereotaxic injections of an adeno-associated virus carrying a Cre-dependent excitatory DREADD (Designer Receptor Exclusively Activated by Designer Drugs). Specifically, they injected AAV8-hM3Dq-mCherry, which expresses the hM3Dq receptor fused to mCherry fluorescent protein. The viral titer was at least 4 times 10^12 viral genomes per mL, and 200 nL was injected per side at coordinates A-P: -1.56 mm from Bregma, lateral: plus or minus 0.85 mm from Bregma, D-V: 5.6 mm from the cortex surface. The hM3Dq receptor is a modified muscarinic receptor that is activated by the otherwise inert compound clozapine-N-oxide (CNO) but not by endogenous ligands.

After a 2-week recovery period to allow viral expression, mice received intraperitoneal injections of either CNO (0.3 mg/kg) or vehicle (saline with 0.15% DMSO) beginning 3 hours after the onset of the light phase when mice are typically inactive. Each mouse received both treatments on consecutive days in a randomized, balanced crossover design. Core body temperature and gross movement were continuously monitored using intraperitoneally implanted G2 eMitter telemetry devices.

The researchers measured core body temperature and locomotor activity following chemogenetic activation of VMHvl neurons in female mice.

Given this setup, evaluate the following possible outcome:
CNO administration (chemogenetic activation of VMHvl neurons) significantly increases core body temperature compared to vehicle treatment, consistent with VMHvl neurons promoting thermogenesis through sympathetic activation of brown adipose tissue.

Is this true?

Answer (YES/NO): YES